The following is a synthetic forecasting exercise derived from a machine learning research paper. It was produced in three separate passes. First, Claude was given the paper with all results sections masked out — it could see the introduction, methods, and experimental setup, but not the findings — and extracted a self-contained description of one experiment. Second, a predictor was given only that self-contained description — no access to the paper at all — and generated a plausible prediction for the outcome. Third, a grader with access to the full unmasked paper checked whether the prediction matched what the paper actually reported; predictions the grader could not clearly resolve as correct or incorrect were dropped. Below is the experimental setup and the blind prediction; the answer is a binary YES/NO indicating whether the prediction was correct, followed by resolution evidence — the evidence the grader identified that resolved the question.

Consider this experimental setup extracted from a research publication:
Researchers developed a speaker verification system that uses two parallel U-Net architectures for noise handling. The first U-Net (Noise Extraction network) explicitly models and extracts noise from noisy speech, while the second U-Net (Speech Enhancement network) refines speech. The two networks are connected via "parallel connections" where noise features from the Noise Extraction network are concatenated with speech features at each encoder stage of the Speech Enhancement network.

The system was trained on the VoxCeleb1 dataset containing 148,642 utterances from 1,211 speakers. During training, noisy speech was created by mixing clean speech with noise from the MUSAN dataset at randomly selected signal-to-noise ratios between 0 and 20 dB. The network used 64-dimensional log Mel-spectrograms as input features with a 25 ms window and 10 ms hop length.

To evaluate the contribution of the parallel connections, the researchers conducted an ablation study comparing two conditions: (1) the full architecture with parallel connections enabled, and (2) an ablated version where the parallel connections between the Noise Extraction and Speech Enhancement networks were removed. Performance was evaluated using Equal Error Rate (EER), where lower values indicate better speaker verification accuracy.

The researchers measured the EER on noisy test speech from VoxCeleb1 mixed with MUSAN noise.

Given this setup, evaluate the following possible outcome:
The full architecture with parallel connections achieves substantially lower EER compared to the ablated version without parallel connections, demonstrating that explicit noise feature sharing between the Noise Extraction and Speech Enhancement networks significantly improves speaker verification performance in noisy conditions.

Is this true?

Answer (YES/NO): YES